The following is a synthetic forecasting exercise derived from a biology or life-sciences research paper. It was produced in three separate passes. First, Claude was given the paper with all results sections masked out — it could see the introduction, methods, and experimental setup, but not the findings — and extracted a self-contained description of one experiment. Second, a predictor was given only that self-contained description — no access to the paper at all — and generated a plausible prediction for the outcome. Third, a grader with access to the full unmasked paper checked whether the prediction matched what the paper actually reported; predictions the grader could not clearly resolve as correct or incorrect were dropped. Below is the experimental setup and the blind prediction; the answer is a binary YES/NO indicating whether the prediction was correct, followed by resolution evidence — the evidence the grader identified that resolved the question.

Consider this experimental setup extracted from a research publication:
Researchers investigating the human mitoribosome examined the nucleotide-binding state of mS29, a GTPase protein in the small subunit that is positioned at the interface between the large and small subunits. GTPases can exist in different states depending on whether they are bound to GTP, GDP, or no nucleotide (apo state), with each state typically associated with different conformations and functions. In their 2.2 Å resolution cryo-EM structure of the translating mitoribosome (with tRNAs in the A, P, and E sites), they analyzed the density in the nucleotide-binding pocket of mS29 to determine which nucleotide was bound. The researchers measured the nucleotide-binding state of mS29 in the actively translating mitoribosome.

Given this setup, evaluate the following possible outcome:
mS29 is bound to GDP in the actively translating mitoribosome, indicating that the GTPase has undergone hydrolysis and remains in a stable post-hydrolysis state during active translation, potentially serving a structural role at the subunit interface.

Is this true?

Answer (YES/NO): YES